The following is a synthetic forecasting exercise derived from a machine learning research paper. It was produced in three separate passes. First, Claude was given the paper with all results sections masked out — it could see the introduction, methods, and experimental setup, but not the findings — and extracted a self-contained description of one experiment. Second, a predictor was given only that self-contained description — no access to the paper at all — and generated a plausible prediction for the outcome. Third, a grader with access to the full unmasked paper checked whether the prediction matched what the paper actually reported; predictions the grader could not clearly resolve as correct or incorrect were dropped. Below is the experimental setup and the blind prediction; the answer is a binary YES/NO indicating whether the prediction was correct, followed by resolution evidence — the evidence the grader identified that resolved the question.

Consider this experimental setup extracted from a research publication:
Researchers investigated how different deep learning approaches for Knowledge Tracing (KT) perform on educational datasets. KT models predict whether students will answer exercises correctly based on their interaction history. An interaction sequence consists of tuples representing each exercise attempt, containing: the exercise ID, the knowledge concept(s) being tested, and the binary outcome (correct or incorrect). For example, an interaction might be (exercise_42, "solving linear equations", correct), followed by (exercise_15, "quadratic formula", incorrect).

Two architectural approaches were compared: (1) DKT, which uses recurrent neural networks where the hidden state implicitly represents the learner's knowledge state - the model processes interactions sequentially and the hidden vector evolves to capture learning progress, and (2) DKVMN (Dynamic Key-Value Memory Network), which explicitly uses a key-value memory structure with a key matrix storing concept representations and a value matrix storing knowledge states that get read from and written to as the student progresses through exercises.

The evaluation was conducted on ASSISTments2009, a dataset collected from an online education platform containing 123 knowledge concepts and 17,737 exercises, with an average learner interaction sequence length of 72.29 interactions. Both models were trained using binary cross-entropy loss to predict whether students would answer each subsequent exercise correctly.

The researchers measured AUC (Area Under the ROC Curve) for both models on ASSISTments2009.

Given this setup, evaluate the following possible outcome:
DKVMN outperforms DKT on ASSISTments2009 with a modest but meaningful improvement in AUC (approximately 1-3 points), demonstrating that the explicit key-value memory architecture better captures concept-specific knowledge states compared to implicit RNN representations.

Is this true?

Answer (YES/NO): NO